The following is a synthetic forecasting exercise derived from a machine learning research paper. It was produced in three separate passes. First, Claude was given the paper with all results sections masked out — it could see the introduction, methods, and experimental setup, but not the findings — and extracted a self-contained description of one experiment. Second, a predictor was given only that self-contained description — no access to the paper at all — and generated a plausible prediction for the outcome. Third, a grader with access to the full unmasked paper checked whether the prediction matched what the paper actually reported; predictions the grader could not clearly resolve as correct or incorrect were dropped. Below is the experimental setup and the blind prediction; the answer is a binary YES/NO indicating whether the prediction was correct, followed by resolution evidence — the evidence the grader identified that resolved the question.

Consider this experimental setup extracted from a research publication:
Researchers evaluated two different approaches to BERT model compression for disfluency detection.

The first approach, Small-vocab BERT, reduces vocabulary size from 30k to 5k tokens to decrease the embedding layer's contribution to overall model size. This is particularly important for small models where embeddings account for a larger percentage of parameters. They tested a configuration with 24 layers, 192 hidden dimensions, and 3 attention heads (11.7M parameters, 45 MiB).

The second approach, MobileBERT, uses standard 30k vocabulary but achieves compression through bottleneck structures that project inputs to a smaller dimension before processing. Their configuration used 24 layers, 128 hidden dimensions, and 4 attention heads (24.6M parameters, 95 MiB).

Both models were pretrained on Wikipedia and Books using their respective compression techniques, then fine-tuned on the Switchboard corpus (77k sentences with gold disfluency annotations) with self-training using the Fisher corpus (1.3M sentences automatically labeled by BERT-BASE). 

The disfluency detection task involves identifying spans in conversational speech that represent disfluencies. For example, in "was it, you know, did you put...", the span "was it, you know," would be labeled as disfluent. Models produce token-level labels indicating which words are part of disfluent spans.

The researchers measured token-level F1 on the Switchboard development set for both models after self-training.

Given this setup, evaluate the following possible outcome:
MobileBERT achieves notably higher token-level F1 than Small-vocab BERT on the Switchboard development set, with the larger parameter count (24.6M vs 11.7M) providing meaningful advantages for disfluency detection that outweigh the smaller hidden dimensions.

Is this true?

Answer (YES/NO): YES